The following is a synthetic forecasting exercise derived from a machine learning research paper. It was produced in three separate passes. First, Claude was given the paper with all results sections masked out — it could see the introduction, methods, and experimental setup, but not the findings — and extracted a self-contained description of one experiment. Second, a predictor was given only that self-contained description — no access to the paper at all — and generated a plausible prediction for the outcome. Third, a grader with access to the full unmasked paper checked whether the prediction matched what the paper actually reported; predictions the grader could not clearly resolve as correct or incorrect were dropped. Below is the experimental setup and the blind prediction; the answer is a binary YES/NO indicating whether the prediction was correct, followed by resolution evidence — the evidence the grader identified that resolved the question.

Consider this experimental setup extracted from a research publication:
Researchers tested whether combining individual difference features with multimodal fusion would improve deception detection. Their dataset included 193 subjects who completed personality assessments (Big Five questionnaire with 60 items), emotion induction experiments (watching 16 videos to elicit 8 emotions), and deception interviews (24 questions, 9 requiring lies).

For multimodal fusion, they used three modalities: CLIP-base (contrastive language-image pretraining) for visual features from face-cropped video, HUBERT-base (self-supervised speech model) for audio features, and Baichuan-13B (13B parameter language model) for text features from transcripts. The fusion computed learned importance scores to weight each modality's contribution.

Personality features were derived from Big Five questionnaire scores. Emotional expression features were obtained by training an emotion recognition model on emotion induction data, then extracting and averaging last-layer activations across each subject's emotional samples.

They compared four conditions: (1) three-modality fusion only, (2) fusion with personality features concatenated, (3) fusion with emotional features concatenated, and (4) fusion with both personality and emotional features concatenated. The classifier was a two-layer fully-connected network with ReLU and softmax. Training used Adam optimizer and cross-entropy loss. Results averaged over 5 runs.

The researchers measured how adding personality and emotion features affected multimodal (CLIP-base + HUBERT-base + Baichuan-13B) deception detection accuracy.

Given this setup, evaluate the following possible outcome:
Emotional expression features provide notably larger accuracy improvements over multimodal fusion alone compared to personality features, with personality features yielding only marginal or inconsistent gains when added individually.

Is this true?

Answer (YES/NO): NO